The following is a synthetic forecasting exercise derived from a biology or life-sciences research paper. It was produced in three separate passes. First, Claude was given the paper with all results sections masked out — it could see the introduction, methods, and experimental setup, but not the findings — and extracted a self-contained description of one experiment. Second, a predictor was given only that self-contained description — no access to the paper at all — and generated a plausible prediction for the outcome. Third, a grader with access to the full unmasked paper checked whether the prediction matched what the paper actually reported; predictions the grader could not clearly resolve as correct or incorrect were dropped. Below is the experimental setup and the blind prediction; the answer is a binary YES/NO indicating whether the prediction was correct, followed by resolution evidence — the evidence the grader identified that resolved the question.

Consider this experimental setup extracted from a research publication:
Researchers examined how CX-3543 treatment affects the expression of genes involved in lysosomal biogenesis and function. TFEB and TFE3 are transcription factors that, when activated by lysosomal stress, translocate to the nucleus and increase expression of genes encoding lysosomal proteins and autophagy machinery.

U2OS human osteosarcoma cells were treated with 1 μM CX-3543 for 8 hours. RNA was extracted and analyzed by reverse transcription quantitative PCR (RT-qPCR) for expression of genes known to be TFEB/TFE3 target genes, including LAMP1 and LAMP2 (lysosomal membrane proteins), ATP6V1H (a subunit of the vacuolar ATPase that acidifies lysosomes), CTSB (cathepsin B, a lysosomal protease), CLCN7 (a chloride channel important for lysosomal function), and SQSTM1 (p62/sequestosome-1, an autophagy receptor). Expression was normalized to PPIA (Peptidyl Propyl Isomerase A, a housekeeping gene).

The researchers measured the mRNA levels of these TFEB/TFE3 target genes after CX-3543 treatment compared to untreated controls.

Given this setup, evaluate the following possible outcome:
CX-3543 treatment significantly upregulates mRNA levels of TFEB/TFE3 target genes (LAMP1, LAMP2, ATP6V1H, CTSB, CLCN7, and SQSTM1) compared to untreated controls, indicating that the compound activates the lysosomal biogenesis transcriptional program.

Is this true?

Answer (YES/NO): YES